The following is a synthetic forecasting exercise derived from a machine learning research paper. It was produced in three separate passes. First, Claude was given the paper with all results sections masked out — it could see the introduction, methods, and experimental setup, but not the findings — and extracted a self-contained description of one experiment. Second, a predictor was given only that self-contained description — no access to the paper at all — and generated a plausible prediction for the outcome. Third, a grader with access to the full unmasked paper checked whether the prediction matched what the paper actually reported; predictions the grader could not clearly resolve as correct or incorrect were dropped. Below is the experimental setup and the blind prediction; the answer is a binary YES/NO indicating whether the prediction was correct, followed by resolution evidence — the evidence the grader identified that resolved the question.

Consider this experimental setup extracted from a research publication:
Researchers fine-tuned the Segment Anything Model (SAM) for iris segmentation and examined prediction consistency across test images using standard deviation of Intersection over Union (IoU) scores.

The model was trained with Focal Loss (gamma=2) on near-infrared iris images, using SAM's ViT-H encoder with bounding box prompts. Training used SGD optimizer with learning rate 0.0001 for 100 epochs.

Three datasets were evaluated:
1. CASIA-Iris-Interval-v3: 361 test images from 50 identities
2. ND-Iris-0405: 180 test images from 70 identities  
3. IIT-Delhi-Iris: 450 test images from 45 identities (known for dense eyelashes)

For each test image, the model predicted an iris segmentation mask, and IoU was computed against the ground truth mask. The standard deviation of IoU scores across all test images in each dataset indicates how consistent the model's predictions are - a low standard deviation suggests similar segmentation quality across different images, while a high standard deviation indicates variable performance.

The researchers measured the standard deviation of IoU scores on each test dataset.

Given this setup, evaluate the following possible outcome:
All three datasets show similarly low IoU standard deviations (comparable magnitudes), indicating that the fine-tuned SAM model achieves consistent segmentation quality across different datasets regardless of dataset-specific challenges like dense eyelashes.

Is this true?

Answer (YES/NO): NO